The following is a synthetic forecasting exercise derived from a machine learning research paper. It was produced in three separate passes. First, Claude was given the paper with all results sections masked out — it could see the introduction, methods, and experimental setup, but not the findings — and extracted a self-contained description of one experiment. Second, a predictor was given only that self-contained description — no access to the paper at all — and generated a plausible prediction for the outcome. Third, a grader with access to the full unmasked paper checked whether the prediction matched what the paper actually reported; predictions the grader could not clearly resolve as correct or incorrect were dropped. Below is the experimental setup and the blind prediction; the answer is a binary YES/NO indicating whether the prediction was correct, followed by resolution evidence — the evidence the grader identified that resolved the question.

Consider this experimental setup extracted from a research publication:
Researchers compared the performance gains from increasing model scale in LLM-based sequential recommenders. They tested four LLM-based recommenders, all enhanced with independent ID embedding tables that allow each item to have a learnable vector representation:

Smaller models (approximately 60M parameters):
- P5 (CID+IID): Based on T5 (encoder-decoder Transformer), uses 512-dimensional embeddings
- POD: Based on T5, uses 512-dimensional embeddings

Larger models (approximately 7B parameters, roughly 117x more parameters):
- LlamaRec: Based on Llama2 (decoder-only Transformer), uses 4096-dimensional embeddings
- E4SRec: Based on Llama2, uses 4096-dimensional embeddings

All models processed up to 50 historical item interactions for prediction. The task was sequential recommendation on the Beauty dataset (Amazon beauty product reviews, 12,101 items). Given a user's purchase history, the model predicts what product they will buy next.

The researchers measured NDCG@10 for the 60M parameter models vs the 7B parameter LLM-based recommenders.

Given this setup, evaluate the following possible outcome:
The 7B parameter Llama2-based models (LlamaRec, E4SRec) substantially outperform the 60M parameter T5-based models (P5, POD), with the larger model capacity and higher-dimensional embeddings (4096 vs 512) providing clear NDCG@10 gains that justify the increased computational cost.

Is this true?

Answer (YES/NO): NO